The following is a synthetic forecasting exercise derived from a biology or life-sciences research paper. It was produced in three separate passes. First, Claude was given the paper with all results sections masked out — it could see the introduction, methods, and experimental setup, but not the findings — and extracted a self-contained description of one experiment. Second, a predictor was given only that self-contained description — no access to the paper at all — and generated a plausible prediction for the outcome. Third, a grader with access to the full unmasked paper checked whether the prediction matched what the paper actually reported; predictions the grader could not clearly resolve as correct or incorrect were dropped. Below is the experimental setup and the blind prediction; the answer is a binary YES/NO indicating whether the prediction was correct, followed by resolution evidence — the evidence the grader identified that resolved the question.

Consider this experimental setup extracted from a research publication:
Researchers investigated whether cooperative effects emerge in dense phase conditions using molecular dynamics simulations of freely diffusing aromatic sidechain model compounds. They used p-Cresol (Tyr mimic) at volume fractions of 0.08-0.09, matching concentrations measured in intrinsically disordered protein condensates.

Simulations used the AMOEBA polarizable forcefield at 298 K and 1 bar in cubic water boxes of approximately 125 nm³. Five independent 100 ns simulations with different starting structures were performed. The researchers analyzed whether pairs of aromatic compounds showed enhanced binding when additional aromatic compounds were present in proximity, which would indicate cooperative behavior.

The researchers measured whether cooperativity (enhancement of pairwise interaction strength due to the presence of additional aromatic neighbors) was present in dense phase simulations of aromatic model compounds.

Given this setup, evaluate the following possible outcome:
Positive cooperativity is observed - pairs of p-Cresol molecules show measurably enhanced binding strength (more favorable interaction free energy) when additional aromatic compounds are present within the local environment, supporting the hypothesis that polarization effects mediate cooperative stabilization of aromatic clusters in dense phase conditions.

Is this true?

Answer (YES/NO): YES